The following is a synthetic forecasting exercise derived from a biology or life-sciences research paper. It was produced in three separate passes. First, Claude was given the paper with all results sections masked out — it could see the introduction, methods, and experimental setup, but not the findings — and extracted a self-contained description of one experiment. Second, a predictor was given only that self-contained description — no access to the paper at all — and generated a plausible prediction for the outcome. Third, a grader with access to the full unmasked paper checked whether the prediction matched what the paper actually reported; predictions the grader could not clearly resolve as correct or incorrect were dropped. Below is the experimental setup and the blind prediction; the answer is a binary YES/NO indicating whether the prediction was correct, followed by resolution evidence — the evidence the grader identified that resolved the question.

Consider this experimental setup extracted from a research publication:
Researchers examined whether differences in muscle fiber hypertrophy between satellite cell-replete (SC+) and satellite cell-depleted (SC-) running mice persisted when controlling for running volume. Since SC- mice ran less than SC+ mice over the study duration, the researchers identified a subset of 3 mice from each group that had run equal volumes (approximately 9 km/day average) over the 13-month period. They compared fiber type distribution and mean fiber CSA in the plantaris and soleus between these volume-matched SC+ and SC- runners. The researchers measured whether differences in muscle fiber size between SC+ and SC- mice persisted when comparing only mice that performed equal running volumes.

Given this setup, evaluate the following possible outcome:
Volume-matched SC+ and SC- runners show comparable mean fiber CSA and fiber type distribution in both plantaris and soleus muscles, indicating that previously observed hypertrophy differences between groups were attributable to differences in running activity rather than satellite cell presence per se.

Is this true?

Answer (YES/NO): NO